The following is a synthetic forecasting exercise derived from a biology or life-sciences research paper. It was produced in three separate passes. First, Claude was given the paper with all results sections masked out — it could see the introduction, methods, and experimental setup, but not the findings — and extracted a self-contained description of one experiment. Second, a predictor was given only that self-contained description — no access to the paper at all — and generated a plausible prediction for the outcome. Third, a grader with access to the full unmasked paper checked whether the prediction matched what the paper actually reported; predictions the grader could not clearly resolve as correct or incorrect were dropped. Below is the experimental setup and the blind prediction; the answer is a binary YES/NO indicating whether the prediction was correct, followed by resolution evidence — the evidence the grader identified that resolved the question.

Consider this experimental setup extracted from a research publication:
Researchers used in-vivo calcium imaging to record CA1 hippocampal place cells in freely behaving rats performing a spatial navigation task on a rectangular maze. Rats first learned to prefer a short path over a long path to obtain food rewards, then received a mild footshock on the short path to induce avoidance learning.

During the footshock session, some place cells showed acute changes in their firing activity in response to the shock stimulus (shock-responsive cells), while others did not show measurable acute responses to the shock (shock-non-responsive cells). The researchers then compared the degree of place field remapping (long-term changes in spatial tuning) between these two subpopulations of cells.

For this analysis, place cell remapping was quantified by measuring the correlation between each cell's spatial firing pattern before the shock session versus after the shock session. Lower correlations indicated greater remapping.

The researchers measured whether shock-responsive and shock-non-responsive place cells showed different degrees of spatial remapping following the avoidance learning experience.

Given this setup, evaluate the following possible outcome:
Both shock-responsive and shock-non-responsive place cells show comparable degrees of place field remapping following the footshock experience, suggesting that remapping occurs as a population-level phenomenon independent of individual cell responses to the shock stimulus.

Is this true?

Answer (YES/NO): YES